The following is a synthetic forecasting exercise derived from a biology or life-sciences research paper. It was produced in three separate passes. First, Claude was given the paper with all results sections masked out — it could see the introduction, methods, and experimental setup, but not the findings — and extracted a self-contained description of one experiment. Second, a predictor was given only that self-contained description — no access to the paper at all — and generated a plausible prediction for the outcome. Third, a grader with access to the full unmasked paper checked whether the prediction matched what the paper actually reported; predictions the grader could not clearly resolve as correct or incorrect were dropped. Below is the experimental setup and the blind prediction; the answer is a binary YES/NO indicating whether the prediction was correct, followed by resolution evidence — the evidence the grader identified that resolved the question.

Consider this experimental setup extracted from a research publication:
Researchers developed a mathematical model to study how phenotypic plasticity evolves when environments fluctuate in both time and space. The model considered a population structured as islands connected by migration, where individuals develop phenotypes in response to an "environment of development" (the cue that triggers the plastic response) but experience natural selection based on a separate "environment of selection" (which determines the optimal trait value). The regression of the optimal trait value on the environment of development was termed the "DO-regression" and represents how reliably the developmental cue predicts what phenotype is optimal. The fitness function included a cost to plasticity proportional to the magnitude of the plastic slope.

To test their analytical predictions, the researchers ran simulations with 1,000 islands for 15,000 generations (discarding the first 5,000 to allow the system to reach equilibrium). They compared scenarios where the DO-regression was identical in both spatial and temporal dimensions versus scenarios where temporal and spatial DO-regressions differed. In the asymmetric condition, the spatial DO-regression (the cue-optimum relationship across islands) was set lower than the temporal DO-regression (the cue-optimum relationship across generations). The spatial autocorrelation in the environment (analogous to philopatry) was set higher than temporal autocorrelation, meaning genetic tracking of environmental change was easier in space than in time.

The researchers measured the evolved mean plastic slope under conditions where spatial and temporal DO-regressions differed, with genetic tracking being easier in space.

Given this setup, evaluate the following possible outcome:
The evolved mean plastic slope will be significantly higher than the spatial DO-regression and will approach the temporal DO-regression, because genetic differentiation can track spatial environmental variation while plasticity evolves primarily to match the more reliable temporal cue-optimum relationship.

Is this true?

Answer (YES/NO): YES